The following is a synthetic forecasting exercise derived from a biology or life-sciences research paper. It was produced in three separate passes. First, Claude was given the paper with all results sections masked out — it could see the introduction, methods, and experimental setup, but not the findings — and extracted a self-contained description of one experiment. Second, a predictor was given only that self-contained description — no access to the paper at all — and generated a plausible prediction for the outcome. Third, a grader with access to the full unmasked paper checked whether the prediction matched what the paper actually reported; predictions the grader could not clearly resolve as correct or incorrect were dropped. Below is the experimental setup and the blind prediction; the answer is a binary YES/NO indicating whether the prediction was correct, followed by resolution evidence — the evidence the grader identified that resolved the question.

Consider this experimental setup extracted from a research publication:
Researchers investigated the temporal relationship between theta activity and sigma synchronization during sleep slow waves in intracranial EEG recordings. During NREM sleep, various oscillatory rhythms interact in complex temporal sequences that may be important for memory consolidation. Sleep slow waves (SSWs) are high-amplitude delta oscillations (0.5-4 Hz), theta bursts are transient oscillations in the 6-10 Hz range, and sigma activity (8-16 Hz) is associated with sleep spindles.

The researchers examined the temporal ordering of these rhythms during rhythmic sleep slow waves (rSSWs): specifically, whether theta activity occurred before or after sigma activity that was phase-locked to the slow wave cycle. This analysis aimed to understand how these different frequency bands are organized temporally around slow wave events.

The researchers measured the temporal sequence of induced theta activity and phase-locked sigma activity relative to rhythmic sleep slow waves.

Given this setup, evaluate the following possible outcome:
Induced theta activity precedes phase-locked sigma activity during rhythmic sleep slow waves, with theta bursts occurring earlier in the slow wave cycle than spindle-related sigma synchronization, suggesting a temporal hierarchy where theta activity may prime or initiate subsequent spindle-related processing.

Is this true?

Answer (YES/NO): YES